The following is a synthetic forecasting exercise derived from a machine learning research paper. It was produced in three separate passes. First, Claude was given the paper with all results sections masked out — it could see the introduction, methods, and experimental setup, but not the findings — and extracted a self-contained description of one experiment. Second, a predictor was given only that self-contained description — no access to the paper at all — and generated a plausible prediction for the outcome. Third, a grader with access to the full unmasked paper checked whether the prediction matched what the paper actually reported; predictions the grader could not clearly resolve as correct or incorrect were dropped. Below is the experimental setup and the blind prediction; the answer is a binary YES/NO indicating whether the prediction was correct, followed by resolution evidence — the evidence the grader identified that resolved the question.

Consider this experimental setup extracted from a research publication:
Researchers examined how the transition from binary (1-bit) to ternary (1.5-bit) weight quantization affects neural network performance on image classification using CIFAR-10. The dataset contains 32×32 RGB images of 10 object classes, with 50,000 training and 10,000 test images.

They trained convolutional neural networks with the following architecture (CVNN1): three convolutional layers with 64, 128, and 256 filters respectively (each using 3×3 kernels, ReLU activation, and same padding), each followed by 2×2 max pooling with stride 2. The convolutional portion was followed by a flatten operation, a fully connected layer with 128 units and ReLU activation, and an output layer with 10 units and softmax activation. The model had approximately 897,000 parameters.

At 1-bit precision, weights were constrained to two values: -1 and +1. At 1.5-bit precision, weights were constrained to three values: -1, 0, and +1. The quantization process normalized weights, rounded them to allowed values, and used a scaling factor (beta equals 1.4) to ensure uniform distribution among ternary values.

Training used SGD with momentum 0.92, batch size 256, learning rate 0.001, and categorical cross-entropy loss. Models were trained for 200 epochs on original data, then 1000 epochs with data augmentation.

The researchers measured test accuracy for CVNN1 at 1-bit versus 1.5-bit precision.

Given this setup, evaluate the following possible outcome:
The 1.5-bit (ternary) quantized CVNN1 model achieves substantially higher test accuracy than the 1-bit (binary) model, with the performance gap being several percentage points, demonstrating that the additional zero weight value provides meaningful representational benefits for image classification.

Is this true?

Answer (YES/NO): YES